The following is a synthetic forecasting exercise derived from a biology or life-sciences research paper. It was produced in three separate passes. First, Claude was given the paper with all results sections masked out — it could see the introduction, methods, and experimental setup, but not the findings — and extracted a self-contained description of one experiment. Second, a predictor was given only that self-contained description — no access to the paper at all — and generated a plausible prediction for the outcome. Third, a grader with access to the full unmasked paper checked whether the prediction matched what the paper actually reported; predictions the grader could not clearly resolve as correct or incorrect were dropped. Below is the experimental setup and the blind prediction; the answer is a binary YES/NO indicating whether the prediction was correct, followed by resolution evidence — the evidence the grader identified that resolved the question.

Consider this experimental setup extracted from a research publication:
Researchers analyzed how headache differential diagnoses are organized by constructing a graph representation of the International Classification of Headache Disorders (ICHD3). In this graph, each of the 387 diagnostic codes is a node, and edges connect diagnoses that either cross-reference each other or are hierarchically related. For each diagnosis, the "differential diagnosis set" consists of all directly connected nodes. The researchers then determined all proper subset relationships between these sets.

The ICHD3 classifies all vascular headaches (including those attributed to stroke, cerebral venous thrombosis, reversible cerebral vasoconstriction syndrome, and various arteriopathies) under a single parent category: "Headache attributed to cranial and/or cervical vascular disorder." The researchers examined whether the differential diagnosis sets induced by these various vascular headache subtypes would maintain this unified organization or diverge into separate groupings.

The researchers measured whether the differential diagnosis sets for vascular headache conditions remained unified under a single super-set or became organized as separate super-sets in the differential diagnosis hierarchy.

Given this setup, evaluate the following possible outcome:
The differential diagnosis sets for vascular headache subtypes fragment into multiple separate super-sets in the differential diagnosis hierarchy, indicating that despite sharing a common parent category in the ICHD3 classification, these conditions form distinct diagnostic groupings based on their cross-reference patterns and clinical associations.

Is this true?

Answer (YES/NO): YES